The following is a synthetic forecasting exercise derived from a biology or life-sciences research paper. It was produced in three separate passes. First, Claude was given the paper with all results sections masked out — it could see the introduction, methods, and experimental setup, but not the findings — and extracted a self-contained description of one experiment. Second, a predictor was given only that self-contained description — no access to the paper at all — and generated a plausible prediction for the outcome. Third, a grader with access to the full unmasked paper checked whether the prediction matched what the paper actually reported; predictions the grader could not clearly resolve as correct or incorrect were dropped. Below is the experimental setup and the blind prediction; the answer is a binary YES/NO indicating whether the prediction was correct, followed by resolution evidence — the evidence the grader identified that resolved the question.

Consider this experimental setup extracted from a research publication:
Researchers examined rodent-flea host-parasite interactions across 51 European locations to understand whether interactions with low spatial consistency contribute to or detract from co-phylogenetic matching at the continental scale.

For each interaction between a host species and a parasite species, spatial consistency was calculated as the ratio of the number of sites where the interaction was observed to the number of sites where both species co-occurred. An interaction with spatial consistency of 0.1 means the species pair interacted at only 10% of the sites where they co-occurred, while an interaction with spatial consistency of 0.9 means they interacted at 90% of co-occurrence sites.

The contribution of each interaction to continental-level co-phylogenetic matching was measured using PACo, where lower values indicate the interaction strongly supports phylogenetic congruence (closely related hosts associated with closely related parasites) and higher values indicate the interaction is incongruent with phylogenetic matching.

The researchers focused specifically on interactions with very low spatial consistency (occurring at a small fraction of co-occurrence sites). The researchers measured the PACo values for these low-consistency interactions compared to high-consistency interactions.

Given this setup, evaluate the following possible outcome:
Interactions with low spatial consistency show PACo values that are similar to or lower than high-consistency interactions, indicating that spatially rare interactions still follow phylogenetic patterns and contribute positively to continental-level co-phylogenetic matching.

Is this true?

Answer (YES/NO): NO